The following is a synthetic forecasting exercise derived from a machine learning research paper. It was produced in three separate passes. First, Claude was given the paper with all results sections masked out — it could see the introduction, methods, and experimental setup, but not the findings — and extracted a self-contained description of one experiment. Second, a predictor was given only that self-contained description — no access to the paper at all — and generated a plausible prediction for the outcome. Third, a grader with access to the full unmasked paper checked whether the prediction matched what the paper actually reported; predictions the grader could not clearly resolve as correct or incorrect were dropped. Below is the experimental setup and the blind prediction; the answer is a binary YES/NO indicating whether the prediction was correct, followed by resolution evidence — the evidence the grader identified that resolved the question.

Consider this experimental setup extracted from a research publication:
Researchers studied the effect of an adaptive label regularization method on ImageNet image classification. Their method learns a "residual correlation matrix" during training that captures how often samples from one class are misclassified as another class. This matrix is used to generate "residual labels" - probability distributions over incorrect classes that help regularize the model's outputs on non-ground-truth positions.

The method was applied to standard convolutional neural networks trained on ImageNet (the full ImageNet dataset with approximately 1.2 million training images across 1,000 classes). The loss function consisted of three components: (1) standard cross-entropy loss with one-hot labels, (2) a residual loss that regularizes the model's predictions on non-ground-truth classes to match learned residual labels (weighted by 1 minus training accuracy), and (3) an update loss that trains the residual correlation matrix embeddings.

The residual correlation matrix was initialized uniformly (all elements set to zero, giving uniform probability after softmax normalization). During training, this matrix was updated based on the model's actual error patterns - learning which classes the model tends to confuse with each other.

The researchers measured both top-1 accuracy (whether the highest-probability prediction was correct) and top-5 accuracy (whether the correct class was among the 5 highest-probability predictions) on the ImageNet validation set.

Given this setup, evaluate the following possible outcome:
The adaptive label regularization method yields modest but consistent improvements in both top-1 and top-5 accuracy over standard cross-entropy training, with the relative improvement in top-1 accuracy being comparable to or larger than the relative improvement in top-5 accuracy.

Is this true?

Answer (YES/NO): NO